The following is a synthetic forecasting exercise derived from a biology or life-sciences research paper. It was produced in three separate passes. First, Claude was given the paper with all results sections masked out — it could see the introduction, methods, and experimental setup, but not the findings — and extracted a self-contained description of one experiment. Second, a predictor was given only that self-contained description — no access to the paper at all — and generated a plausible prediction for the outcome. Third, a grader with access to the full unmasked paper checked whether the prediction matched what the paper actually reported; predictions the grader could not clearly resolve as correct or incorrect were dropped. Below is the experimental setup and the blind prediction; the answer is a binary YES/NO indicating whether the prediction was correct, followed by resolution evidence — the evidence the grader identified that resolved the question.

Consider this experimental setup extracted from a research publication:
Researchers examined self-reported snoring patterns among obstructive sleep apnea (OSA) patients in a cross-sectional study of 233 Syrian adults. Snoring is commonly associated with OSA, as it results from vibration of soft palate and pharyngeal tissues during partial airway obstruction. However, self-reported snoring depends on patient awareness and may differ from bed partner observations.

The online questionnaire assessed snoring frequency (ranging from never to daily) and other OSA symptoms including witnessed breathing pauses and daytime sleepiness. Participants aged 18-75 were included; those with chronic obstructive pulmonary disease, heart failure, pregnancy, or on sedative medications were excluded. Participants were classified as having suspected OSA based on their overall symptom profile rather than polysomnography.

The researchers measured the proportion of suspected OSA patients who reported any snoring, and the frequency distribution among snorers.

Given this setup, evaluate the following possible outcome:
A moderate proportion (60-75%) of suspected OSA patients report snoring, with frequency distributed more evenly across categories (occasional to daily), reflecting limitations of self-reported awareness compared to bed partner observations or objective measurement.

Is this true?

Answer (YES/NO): NO